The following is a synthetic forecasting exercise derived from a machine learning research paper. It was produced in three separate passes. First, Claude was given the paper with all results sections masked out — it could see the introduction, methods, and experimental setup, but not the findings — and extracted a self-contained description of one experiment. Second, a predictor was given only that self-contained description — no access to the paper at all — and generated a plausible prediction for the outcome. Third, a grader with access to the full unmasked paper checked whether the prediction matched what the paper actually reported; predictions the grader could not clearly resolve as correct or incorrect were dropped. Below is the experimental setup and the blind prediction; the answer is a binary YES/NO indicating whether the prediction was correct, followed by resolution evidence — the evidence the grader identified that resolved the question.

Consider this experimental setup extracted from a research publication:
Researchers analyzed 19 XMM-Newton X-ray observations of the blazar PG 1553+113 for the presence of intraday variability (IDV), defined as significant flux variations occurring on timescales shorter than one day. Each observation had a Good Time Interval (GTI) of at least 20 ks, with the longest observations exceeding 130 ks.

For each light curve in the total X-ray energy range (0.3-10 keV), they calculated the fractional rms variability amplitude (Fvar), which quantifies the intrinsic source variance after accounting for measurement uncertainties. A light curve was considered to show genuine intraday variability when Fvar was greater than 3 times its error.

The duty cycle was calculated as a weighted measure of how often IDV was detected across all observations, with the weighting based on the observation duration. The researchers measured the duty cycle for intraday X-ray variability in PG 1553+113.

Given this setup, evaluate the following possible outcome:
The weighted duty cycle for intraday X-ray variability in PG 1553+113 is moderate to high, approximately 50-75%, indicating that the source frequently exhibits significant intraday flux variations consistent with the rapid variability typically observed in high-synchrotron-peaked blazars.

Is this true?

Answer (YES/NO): NO